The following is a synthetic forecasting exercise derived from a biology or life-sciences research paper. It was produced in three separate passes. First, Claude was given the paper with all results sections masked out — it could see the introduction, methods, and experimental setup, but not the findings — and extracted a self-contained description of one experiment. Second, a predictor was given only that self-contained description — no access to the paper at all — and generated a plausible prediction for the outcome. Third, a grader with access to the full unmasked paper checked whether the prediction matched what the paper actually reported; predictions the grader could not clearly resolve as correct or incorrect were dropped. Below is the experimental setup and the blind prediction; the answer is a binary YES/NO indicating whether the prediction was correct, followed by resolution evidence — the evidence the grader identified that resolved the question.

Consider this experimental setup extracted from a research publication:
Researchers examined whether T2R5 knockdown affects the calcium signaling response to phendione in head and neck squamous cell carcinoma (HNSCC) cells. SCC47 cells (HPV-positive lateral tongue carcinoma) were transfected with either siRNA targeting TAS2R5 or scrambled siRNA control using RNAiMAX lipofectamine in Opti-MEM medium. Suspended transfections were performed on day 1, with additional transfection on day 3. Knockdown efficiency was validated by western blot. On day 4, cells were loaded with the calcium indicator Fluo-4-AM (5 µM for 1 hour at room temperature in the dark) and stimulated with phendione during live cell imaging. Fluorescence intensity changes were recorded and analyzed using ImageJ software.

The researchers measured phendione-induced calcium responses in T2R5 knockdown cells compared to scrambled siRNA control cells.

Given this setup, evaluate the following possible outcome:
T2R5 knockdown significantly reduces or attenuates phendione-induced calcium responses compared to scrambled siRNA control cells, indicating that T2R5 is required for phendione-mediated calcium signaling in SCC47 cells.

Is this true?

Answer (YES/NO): YES